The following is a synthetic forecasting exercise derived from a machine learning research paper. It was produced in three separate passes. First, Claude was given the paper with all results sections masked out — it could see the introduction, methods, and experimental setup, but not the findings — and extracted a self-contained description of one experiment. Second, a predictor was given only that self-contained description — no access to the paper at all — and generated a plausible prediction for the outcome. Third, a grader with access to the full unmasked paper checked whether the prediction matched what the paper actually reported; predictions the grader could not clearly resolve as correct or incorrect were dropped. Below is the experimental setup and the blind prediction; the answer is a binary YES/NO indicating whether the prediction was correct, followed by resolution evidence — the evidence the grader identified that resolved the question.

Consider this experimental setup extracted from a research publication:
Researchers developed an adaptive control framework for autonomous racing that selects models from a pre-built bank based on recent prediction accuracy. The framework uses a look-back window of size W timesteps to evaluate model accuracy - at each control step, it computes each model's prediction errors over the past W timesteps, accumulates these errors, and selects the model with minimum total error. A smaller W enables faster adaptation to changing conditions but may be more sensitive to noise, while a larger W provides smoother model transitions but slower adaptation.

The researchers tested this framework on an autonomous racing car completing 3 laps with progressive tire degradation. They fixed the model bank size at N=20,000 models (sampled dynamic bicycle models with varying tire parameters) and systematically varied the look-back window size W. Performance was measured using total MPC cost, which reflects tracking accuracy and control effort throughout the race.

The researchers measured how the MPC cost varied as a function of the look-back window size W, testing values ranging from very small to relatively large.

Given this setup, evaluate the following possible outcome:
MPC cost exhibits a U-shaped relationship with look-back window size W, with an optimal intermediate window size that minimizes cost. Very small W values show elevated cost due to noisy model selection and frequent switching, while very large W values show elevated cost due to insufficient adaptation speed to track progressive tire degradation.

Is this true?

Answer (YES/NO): YES